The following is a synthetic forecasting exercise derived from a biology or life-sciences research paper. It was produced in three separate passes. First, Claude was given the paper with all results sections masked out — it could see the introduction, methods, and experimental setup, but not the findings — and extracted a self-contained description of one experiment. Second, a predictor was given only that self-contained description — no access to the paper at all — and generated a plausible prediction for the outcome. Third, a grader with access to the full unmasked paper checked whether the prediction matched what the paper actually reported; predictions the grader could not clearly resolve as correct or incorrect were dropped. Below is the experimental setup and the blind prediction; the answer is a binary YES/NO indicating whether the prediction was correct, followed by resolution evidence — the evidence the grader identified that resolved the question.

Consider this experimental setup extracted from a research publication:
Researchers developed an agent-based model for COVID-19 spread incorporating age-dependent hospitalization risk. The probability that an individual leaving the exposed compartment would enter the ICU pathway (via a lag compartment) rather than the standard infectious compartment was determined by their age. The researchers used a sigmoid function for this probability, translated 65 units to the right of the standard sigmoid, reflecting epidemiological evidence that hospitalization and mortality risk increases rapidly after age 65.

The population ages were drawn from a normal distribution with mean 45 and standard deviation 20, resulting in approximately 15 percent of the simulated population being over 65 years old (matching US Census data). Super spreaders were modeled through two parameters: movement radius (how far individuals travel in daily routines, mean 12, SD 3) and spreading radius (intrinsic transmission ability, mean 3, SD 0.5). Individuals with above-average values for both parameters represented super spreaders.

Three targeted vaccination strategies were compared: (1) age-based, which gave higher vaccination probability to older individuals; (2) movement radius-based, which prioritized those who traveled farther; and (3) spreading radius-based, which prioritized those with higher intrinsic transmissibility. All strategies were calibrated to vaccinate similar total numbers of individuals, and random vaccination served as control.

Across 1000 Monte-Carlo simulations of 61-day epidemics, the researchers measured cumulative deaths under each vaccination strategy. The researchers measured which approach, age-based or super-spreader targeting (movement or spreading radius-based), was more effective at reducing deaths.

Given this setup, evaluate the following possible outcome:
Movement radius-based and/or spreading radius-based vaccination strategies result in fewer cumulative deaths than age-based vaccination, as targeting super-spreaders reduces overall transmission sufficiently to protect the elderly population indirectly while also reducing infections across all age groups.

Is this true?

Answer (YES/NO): NO